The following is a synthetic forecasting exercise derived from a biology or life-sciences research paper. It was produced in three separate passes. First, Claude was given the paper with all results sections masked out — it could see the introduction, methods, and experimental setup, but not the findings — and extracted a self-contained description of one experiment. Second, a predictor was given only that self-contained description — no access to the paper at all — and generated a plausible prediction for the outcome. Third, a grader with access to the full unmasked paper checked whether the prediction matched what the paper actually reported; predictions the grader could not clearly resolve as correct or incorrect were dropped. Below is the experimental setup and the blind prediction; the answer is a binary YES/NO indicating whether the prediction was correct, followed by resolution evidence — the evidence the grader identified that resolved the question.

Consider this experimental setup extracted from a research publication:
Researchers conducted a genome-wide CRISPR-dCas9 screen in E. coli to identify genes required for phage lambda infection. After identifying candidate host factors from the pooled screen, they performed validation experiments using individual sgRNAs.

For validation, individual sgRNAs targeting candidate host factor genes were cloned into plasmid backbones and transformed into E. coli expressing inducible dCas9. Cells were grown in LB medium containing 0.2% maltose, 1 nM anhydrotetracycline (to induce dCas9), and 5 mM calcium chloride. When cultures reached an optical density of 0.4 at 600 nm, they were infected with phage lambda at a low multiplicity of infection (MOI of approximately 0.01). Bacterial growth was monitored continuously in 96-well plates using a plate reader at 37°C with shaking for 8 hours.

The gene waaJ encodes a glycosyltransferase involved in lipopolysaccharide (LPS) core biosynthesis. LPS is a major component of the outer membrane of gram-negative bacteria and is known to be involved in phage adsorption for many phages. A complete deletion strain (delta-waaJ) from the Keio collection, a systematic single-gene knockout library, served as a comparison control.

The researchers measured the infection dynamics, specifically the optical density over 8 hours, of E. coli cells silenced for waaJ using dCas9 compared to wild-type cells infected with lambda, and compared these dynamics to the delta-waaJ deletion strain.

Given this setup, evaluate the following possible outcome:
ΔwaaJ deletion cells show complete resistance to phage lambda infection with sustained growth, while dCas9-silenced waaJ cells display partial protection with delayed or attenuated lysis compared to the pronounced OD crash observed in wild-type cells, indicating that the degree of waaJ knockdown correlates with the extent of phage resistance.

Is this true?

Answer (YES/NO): NO